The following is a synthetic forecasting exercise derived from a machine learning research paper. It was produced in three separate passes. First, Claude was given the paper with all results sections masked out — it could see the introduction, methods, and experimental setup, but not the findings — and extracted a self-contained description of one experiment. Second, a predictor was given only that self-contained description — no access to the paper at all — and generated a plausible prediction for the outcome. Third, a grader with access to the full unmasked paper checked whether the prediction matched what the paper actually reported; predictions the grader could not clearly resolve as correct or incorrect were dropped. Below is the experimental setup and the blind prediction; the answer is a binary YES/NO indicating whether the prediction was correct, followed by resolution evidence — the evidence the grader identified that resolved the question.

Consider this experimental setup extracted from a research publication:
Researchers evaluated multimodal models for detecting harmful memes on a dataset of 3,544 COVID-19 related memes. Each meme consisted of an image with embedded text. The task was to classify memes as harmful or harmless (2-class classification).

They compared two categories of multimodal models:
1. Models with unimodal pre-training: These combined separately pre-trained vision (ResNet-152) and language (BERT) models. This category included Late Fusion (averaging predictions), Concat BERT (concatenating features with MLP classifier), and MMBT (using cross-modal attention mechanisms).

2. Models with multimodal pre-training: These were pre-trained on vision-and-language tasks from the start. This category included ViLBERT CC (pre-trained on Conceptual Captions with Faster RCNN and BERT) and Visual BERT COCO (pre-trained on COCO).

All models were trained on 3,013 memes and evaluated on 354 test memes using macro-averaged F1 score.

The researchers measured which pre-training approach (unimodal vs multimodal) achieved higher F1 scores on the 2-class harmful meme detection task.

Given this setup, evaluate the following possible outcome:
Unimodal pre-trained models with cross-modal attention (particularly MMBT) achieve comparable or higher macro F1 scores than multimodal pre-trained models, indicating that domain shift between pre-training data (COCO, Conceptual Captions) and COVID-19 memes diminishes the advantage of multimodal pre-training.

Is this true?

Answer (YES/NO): NO